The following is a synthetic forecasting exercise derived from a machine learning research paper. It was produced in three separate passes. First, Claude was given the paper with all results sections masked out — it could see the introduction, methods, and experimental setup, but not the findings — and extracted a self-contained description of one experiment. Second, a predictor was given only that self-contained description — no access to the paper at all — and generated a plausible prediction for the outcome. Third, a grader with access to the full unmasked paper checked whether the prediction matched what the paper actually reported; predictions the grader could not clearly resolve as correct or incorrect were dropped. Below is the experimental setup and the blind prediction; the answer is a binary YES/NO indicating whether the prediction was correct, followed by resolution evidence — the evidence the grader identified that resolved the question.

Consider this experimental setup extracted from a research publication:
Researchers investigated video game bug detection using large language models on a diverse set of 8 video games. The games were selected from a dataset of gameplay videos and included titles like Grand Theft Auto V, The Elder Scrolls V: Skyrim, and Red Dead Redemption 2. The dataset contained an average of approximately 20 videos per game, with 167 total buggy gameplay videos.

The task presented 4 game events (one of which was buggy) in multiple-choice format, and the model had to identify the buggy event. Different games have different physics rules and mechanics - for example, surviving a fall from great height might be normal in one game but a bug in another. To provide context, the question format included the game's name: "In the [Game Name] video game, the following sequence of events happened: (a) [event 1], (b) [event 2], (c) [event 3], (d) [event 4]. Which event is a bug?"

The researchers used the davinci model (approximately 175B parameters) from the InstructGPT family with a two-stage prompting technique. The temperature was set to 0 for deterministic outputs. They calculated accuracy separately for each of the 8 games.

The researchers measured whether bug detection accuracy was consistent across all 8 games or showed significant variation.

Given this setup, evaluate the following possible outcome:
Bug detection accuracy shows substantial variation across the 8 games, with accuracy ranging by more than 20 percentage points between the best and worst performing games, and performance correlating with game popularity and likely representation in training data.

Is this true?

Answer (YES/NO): NO